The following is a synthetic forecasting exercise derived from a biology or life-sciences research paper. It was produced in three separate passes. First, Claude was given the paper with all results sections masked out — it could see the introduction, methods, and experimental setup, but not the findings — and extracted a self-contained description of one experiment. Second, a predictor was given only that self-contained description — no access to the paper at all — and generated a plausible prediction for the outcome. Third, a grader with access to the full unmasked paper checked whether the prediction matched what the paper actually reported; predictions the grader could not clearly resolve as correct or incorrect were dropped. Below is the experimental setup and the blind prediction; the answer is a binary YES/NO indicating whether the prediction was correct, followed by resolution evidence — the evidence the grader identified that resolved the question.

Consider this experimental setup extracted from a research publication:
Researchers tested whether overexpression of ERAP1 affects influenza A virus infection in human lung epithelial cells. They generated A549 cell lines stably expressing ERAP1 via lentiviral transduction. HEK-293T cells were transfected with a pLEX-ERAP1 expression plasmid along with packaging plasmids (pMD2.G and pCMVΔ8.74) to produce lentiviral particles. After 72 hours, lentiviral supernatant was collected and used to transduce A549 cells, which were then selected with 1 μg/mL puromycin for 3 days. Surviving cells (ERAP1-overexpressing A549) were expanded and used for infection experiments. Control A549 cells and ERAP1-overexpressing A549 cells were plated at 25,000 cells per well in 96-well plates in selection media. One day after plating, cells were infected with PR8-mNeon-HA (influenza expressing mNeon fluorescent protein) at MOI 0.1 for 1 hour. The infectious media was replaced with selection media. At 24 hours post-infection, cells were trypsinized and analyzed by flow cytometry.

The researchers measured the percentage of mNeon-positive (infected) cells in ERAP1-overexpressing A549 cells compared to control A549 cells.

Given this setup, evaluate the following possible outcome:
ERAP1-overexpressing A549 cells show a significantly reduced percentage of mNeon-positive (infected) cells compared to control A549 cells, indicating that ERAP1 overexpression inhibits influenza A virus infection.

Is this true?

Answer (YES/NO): NO